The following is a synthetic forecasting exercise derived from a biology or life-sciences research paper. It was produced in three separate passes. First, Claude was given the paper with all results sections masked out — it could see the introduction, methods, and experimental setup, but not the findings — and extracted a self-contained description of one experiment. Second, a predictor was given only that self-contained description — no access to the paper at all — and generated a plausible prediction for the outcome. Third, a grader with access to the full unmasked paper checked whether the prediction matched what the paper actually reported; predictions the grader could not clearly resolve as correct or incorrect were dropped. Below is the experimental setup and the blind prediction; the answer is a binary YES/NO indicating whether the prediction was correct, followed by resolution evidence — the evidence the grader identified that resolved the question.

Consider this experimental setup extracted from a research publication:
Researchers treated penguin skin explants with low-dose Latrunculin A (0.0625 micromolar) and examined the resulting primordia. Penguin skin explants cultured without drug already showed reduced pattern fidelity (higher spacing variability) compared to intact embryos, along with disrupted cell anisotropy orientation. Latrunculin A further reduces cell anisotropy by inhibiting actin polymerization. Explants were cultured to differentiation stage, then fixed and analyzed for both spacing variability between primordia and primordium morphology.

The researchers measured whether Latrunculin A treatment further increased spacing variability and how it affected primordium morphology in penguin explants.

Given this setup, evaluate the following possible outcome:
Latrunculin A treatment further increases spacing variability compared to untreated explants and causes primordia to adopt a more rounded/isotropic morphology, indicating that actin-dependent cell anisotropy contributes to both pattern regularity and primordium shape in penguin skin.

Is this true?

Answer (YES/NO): NO